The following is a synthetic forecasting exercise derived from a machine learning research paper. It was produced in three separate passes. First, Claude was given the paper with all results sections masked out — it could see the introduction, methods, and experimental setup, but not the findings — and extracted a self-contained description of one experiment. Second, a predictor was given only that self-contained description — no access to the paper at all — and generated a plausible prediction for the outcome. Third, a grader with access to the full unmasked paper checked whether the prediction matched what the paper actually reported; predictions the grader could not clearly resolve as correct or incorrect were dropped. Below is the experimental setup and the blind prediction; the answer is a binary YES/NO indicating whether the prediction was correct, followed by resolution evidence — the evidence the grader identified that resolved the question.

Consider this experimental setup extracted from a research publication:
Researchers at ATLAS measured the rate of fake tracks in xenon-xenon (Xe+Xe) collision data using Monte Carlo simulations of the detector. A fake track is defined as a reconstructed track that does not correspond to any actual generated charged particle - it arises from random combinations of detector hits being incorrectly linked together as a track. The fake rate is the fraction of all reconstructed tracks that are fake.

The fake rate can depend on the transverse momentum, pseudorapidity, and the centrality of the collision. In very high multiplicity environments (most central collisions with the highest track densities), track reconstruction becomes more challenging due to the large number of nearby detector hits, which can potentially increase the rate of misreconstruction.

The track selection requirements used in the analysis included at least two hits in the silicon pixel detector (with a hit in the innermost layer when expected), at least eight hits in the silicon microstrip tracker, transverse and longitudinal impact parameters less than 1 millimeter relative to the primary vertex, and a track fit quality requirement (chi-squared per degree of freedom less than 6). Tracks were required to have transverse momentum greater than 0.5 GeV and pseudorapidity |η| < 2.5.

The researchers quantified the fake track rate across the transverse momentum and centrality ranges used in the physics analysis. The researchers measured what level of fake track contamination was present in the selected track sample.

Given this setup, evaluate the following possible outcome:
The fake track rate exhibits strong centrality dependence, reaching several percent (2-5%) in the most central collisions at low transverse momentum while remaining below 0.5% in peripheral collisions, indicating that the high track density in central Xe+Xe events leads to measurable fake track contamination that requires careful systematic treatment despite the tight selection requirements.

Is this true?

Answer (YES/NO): NO